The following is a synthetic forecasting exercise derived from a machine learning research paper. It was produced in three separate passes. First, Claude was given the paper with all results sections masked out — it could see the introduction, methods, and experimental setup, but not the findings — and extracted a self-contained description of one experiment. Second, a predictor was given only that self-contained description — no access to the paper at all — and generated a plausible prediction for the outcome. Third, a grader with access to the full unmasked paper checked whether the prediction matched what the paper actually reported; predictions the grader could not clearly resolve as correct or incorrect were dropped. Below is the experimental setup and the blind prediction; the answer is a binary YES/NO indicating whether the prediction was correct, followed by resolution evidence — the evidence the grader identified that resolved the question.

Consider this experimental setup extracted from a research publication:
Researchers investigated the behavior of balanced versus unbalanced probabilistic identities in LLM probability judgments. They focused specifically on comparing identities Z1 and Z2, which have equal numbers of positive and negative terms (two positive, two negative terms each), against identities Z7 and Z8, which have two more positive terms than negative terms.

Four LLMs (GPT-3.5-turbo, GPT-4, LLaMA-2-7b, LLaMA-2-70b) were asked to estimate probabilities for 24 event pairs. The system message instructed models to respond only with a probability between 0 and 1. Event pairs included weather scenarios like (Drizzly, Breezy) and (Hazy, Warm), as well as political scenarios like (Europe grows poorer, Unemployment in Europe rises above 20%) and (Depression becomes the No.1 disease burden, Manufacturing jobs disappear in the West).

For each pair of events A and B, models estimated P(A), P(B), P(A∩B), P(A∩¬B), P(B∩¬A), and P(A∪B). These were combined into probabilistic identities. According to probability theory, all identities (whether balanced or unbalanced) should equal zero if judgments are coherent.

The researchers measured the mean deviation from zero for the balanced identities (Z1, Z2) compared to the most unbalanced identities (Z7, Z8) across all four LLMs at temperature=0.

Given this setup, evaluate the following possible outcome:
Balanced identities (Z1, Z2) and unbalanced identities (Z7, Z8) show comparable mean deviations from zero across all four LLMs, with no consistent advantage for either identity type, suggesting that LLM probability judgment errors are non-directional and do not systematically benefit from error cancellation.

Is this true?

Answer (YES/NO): NO